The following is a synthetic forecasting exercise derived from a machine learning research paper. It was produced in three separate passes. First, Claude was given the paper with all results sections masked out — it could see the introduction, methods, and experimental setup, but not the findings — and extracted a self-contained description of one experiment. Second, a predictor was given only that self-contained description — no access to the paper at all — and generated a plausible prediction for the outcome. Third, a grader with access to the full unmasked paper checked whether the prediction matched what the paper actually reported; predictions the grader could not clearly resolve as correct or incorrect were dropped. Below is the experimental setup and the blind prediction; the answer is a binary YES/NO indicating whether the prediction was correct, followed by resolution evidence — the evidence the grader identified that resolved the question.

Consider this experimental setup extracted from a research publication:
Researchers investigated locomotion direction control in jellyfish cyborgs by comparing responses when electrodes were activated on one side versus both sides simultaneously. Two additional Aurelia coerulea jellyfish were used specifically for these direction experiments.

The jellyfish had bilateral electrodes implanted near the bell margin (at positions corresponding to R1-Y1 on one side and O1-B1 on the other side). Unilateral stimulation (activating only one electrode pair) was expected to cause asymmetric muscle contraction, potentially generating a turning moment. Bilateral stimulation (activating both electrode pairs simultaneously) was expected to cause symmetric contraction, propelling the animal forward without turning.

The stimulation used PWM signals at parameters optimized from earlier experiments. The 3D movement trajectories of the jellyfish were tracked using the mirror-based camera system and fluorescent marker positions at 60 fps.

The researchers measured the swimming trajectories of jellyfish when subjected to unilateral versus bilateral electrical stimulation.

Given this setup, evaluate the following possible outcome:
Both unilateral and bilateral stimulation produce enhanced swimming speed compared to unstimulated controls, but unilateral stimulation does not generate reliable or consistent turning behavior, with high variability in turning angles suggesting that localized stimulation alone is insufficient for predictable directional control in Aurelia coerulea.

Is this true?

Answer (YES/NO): NO